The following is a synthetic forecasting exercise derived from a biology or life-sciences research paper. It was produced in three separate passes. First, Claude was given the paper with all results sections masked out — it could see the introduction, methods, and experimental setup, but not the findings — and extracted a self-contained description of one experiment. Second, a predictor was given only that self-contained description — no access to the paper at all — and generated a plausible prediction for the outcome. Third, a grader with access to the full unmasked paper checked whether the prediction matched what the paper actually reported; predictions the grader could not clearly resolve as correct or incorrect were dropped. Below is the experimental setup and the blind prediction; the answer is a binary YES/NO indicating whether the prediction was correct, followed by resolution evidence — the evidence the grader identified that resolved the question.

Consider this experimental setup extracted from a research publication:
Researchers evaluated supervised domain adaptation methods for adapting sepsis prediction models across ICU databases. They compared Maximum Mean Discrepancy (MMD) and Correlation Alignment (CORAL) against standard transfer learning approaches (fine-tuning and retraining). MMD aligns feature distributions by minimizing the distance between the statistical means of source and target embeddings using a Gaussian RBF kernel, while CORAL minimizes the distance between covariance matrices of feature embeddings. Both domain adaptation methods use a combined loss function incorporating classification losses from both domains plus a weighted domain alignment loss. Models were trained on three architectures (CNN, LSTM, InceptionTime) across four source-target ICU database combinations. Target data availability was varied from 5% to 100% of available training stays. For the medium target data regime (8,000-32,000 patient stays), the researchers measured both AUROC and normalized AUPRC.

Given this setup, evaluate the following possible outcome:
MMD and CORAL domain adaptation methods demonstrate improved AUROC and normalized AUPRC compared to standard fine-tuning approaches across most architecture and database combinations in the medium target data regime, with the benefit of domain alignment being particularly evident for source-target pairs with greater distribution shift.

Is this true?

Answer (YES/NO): NO